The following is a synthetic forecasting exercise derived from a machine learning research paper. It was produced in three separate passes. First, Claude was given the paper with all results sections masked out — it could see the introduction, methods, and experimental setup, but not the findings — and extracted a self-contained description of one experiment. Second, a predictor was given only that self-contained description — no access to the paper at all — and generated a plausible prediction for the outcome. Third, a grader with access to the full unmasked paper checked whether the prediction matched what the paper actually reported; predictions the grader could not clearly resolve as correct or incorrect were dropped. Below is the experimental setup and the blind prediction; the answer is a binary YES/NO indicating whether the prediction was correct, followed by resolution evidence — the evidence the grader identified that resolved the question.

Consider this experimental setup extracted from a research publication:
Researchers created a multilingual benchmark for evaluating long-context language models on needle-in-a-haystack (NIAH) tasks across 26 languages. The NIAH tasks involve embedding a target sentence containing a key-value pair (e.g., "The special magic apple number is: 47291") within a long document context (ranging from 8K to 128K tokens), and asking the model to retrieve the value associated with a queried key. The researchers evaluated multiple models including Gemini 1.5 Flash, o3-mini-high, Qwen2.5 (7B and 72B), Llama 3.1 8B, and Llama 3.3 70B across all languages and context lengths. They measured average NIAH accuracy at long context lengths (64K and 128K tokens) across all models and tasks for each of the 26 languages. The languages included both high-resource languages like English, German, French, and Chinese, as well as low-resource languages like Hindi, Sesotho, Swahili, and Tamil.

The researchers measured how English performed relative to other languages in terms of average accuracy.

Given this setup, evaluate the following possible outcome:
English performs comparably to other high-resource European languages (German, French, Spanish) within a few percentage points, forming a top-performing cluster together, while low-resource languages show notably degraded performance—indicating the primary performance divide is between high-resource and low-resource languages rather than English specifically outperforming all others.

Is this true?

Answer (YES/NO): NO